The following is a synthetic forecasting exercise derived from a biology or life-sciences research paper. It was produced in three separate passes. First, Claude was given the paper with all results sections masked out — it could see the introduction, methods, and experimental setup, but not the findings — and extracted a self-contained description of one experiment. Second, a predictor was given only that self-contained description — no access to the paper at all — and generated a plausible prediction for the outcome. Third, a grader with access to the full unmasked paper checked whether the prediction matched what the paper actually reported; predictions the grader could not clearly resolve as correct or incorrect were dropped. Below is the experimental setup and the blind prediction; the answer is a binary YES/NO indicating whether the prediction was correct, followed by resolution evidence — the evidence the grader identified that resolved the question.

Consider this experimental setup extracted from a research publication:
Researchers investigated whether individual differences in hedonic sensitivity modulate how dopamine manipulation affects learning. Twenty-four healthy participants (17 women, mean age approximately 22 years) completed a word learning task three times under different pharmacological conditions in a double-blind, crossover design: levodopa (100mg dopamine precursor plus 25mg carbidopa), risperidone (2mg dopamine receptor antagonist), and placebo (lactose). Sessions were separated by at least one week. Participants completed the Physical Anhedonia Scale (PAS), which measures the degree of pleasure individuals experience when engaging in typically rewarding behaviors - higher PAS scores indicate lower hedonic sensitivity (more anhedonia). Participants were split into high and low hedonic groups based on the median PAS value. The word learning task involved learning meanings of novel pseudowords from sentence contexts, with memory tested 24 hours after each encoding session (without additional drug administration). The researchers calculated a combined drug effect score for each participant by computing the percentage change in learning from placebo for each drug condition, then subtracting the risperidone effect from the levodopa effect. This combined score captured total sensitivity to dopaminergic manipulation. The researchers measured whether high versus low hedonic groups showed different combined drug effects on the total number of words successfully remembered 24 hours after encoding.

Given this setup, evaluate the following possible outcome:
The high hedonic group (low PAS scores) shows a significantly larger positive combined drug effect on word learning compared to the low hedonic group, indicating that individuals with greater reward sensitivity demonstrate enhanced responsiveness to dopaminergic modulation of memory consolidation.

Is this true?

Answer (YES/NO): YES